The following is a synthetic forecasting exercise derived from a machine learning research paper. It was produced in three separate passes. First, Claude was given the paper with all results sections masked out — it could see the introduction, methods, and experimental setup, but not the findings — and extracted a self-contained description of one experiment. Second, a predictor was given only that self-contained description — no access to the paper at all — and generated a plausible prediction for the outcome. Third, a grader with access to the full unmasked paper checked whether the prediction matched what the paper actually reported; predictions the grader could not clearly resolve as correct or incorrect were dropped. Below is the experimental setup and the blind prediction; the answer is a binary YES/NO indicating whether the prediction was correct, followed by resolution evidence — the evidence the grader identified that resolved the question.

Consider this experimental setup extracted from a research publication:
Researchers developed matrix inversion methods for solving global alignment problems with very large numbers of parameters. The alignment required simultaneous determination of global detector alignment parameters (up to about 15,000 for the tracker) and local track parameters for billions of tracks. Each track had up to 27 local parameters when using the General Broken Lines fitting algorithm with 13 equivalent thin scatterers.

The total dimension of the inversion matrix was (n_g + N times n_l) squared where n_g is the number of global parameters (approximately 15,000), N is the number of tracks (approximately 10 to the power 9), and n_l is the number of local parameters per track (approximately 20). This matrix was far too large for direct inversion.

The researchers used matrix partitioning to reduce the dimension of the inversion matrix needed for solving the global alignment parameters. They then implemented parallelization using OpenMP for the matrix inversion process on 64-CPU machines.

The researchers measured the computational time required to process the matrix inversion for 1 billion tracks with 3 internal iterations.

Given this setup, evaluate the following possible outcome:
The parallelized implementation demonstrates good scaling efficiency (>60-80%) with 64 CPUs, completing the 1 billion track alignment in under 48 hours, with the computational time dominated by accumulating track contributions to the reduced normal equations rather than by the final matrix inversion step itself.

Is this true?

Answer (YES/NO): NO